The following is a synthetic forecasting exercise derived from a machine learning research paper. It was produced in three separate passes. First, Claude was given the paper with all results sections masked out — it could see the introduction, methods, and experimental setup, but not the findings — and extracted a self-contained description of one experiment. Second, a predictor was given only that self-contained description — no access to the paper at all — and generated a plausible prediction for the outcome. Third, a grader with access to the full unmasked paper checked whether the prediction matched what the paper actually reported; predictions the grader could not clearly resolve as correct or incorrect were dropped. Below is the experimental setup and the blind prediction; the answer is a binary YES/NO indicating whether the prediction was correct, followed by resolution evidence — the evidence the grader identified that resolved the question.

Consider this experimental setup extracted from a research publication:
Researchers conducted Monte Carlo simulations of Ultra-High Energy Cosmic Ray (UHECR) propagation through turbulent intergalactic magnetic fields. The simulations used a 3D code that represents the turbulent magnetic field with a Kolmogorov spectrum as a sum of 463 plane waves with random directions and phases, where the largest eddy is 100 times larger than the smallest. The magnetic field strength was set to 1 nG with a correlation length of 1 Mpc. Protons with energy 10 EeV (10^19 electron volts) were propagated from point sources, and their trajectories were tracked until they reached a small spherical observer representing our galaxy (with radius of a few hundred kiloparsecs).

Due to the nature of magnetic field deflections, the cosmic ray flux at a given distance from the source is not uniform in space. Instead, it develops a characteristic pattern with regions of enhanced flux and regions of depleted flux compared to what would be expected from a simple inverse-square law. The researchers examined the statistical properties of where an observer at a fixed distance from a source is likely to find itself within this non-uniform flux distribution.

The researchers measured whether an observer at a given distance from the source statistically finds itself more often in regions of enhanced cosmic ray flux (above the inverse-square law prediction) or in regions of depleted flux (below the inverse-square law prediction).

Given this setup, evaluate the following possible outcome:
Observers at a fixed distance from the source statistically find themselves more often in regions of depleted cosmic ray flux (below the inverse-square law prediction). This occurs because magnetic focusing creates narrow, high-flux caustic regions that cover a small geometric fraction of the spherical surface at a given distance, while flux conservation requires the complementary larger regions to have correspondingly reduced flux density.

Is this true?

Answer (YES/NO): YES